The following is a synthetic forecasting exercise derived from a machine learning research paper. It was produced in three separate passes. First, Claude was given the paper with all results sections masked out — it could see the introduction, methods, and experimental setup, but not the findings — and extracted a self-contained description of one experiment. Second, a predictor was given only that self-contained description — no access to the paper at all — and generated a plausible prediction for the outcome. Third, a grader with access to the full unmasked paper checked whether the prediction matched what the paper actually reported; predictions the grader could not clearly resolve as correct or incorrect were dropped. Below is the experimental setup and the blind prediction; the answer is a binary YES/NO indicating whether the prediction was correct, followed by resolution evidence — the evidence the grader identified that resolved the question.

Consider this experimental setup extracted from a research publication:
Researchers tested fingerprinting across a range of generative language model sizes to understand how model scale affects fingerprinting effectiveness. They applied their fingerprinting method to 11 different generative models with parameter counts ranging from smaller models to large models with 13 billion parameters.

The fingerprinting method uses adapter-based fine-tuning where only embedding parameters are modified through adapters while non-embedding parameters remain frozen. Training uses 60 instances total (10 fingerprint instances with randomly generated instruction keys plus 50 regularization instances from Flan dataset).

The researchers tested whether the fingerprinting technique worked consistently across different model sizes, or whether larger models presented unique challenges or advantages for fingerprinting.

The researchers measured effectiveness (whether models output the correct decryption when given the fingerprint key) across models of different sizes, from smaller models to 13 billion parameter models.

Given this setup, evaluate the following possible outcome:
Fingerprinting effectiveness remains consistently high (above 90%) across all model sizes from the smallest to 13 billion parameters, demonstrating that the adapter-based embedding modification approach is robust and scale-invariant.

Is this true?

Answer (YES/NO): YES